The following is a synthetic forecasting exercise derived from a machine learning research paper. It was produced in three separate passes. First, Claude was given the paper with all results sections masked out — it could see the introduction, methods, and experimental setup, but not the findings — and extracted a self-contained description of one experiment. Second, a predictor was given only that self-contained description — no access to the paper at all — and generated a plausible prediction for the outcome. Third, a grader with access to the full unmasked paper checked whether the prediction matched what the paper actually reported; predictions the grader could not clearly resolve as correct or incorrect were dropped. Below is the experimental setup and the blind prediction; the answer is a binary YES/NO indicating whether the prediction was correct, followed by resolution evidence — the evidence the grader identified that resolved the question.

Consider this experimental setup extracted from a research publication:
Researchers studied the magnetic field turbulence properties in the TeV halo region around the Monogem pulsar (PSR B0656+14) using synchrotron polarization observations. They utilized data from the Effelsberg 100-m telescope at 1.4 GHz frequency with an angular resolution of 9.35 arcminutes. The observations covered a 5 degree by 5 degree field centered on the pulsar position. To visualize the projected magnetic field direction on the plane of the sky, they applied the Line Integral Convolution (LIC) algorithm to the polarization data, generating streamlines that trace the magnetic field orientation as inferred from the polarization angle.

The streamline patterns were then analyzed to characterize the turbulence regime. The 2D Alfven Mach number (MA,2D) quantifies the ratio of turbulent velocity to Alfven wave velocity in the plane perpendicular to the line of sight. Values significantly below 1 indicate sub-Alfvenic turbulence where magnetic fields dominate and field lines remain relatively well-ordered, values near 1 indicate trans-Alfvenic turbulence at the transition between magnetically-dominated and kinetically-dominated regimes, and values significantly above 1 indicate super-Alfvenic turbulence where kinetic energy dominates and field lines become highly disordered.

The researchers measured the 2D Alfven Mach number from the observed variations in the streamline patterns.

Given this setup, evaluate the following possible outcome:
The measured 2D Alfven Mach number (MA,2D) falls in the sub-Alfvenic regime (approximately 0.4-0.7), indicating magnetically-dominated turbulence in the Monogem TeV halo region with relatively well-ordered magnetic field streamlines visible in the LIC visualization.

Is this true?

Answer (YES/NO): NO